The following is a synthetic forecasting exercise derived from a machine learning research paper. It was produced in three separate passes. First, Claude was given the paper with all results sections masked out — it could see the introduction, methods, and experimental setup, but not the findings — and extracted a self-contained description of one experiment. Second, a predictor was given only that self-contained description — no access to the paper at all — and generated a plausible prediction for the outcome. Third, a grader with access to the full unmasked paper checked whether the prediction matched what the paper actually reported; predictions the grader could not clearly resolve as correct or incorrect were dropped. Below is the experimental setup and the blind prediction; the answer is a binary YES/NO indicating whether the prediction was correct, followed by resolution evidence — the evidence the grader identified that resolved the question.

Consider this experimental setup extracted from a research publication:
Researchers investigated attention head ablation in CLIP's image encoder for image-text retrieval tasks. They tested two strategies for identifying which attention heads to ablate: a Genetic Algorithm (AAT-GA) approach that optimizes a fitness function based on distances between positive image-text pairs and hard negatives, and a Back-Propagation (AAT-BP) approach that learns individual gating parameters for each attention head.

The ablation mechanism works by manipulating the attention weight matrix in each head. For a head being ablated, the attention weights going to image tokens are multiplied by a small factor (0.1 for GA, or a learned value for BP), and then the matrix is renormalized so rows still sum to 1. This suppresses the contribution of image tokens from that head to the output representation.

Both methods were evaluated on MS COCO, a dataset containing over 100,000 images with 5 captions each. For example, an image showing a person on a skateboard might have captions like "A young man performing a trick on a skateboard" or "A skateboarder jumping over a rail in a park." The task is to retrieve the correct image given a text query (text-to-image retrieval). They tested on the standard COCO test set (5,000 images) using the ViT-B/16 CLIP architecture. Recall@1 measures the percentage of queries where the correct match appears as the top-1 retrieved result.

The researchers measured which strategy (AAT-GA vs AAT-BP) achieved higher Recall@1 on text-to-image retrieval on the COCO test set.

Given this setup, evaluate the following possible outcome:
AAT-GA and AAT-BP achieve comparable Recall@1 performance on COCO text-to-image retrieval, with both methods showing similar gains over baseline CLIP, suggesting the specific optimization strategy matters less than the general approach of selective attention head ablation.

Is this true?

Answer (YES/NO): NO